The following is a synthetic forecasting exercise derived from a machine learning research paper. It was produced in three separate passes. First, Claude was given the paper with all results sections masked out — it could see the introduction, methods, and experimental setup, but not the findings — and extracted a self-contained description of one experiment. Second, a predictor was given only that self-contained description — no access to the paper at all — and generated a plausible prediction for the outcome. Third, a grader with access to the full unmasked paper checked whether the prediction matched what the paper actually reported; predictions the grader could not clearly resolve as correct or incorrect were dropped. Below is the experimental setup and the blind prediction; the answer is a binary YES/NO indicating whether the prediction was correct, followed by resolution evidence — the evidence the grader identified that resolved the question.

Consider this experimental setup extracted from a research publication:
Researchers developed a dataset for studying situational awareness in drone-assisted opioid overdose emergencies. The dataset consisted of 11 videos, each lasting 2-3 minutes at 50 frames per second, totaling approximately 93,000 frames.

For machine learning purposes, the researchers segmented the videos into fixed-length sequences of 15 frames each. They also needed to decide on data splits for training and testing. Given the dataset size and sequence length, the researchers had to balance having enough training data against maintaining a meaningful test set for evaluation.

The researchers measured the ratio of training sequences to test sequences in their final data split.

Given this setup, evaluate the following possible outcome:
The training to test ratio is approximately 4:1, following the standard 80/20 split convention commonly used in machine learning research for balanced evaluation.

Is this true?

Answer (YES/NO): NO